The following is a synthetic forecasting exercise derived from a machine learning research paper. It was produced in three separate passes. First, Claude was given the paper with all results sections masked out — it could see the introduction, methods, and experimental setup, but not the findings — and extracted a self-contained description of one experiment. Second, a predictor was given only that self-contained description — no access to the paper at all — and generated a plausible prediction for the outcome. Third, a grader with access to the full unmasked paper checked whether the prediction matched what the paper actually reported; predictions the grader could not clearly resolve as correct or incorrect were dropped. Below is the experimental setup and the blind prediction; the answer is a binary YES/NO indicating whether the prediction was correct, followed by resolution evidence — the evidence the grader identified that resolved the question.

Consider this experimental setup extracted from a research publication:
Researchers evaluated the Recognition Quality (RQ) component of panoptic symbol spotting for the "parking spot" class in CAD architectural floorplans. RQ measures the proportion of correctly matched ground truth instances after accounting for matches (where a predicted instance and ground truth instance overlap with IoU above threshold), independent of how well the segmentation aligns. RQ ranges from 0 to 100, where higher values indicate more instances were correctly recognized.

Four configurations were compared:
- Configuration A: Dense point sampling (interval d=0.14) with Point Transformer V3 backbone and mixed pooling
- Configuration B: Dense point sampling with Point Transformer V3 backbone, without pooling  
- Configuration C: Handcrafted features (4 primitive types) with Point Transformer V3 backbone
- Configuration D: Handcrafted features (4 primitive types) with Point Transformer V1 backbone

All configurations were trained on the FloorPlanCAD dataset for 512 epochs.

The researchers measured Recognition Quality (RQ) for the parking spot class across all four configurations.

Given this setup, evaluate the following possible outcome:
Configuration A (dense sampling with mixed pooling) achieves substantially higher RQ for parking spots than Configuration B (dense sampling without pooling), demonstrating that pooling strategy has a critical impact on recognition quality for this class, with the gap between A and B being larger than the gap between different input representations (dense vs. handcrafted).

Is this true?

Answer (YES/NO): NO